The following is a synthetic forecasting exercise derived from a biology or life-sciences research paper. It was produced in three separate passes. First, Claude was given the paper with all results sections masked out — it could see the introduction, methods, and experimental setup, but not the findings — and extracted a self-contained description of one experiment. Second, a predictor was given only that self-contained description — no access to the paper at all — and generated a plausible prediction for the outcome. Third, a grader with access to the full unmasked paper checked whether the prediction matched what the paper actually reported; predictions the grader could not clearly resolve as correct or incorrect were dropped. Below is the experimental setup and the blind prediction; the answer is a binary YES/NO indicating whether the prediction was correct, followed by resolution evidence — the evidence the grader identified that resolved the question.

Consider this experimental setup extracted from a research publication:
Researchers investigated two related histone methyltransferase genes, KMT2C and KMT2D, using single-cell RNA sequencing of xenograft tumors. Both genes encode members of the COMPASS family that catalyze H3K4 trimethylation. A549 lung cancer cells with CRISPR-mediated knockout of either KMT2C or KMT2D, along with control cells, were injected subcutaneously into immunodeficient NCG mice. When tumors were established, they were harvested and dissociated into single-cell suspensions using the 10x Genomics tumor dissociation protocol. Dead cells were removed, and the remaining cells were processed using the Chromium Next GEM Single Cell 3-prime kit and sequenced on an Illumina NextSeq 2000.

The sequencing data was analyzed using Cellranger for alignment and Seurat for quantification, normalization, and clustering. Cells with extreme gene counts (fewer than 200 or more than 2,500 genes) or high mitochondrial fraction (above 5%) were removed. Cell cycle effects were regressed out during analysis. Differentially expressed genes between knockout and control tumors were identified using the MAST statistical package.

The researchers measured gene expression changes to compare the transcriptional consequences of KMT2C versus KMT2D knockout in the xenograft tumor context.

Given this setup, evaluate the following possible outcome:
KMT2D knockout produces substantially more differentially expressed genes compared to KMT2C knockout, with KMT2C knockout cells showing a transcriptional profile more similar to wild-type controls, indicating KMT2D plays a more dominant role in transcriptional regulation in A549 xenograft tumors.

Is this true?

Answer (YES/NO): NO